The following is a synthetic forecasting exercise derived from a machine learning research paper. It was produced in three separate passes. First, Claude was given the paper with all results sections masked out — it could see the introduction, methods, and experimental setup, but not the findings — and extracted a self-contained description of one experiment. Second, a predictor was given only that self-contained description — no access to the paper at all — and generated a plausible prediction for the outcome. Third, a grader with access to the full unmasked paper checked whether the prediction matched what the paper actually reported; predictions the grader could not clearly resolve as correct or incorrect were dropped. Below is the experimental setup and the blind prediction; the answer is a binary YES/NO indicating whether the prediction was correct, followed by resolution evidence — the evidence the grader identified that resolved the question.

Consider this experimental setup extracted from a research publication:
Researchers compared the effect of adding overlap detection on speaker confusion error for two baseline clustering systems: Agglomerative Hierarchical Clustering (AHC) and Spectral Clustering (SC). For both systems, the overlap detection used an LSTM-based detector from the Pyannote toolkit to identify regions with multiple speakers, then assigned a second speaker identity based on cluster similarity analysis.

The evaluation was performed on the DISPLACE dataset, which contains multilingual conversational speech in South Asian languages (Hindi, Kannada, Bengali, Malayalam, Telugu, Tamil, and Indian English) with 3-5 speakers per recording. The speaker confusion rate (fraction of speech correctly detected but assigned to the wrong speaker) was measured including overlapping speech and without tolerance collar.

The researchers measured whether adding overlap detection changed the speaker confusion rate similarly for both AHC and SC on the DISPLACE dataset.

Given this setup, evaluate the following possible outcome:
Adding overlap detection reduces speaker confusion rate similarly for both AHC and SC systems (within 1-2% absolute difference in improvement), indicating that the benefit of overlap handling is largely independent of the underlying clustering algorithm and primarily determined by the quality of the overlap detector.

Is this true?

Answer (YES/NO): NO